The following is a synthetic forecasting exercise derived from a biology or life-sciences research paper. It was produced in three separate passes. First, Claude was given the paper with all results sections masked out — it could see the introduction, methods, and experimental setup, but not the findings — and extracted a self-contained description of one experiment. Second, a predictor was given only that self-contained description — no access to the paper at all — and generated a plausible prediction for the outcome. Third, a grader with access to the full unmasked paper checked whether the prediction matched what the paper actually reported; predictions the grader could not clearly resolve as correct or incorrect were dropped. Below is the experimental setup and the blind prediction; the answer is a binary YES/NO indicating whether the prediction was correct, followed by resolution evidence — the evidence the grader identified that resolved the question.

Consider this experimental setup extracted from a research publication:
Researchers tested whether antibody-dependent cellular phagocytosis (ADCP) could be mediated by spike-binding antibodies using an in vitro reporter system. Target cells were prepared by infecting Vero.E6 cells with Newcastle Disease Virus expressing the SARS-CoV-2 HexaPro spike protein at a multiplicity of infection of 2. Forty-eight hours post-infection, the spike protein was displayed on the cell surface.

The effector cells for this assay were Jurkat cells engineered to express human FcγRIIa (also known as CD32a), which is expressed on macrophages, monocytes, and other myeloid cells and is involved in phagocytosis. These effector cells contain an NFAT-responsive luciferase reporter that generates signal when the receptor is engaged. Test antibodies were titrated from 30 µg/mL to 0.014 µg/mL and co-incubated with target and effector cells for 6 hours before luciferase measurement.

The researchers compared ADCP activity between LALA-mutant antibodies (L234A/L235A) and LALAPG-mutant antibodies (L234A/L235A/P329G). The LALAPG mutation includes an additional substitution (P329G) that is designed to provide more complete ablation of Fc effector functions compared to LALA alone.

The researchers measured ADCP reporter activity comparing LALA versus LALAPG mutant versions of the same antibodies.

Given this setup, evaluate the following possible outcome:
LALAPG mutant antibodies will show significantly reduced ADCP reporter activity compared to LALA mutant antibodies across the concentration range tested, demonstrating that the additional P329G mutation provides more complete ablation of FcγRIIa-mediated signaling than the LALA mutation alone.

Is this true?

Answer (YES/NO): NO